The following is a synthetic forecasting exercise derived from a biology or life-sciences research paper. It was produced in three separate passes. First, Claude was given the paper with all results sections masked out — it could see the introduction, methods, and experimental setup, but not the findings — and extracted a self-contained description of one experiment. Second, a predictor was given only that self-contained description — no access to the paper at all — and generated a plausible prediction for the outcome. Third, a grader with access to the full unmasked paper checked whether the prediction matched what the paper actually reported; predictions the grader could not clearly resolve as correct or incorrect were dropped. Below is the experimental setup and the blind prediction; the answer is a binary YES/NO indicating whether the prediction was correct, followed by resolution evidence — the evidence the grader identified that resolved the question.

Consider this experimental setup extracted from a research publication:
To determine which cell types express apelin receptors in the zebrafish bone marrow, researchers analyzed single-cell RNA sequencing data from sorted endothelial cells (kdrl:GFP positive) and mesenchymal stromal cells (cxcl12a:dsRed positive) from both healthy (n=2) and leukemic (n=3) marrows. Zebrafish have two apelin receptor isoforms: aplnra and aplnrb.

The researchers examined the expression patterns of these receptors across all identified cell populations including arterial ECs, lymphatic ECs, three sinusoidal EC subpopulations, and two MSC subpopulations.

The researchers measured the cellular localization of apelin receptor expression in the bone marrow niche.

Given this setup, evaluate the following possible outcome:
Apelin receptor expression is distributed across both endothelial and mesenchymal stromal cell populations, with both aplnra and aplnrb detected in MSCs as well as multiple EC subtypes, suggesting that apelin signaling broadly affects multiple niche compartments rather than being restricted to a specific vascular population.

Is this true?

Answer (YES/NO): NO